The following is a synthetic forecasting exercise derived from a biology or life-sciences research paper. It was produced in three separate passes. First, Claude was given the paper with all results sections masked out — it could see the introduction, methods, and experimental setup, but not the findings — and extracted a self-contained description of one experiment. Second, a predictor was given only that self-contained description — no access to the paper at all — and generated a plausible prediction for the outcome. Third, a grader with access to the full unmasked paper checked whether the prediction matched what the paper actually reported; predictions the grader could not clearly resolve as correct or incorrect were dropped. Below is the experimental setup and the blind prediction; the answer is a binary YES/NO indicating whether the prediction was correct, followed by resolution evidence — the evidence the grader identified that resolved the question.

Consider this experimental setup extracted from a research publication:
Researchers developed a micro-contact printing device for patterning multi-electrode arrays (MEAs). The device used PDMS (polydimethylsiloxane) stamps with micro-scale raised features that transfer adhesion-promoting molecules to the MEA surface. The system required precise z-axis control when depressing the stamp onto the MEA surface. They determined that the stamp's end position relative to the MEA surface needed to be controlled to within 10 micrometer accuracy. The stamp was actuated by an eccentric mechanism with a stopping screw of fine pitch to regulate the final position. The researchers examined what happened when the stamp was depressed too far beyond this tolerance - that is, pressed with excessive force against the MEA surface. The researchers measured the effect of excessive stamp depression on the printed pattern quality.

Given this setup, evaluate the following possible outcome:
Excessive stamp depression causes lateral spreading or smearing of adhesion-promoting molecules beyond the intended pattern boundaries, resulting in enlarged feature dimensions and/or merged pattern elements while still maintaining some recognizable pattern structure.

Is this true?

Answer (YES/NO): NO